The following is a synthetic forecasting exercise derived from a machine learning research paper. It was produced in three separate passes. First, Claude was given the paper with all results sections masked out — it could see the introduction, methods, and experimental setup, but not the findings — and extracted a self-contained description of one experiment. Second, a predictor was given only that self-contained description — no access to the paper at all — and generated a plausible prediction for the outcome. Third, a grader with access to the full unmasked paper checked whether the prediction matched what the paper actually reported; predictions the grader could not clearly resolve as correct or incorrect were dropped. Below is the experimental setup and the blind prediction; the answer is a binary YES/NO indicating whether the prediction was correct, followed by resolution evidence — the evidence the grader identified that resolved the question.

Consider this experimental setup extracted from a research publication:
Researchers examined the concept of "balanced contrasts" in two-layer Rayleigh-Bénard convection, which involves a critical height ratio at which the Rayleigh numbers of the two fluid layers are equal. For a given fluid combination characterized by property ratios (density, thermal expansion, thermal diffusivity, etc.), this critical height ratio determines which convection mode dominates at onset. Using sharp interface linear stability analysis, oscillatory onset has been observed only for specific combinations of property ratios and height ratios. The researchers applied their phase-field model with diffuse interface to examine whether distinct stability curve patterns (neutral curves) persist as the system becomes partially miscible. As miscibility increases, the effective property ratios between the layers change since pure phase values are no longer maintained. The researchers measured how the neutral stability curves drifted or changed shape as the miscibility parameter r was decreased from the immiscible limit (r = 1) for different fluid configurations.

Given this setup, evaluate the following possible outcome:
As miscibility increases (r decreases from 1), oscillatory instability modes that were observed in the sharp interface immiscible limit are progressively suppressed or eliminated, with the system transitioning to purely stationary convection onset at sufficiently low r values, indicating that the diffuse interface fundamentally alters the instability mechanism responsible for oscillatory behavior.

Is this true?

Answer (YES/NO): NO